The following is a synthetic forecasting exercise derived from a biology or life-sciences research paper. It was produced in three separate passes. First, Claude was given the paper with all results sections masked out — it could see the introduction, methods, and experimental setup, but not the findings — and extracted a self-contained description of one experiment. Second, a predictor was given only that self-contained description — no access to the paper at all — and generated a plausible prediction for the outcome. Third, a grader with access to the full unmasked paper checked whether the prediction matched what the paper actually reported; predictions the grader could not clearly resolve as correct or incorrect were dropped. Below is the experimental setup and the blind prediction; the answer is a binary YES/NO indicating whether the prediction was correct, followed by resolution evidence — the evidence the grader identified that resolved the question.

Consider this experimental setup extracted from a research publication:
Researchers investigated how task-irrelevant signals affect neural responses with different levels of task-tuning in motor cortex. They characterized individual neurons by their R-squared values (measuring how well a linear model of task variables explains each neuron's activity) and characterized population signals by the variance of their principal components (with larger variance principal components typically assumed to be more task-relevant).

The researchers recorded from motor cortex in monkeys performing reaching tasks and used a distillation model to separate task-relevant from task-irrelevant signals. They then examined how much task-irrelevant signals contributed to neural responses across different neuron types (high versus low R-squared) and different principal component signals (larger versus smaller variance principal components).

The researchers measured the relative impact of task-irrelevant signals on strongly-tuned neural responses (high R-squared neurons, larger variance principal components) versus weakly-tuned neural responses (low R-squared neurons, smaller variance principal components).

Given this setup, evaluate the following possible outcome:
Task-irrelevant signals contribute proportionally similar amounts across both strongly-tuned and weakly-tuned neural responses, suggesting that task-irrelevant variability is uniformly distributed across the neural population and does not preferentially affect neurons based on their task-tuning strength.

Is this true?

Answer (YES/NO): NO